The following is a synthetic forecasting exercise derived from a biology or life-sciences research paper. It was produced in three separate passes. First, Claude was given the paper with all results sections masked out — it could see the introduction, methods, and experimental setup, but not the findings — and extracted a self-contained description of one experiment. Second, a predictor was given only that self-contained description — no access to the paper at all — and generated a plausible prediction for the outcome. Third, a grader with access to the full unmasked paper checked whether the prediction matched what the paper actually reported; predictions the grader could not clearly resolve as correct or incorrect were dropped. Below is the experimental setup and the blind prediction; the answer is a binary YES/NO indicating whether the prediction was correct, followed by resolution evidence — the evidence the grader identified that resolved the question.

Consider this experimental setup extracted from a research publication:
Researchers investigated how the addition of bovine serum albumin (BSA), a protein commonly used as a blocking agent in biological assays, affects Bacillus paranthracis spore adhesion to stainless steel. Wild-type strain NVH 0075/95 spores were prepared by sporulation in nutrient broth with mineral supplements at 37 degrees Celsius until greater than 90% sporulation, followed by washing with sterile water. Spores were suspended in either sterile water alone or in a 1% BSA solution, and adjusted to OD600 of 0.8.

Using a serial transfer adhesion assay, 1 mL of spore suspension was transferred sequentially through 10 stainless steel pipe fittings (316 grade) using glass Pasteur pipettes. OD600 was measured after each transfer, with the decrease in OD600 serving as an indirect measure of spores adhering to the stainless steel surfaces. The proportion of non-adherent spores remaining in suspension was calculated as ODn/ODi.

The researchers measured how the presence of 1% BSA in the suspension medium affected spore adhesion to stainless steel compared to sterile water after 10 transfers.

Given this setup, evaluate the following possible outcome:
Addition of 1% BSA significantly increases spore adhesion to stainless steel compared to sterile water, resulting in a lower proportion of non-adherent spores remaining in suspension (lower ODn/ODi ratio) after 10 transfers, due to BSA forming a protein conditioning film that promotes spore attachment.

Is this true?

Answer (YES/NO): NO